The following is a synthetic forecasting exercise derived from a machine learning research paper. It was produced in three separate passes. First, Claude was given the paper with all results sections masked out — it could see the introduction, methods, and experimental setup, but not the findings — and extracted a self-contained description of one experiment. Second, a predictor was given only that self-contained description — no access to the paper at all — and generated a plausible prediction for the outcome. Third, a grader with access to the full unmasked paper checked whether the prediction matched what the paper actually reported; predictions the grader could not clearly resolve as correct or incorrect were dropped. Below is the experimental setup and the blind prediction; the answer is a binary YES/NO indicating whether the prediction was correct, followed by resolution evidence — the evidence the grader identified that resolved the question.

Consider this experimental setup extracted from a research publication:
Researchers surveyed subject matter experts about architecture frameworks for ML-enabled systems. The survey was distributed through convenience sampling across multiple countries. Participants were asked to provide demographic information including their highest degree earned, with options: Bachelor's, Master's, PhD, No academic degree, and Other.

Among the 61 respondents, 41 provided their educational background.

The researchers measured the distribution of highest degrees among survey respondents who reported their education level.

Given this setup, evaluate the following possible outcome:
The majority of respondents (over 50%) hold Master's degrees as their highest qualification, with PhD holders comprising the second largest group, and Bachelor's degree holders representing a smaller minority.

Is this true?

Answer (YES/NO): YES